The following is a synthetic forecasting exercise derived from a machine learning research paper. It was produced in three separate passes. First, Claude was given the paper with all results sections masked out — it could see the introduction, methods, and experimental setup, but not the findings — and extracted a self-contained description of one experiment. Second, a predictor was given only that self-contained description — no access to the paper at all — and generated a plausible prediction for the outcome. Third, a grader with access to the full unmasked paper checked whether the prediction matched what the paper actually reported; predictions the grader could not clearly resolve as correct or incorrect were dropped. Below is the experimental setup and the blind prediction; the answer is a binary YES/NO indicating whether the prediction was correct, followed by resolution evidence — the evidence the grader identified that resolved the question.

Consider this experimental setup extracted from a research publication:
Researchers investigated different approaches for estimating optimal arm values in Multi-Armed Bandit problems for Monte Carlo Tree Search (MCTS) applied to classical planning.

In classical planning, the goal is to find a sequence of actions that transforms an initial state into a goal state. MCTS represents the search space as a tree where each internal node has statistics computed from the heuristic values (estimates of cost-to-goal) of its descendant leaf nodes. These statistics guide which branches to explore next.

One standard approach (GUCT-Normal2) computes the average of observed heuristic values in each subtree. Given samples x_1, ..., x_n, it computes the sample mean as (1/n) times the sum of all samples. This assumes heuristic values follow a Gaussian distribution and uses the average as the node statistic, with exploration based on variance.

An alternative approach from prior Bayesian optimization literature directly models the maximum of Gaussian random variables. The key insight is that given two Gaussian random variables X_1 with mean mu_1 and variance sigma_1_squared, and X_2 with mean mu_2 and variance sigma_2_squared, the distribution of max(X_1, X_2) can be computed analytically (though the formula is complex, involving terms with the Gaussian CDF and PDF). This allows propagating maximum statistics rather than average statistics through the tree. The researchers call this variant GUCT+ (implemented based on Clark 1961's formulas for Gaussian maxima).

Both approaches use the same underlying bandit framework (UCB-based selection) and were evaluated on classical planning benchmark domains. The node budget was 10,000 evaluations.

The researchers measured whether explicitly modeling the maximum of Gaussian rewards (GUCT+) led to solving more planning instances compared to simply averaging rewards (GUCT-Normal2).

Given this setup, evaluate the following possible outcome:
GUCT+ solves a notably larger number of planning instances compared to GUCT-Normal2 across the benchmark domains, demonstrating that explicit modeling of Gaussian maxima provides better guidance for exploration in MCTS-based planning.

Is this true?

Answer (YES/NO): NO